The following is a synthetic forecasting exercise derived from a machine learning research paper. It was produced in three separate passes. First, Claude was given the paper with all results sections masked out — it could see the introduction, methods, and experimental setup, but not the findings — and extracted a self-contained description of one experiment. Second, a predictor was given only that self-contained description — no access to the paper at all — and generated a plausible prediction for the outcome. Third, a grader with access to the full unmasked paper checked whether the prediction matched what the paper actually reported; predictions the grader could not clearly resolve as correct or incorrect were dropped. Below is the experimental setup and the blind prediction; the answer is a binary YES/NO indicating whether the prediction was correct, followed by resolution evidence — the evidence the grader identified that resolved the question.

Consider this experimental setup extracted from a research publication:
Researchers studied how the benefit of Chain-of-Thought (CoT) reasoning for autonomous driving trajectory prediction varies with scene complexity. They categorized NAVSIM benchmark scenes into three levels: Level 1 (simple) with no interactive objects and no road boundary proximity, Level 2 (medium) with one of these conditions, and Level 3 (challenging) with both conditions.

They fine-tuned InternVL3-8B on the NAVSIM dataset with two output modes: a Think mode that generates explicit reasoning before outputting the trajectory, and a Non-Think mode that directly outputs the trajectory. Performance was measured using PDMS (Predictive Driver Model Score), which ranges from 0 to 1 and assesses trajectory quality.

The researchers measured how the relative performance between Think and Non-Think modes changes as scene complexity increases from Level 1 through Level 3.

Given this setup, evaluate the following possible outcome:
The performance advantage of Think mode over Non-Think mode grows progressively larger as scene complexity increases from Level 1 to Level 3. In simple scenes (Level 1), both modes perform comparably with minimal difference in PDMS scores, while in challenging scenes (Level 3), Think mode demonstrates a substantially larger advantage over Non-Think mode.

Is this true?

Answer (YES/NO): NO